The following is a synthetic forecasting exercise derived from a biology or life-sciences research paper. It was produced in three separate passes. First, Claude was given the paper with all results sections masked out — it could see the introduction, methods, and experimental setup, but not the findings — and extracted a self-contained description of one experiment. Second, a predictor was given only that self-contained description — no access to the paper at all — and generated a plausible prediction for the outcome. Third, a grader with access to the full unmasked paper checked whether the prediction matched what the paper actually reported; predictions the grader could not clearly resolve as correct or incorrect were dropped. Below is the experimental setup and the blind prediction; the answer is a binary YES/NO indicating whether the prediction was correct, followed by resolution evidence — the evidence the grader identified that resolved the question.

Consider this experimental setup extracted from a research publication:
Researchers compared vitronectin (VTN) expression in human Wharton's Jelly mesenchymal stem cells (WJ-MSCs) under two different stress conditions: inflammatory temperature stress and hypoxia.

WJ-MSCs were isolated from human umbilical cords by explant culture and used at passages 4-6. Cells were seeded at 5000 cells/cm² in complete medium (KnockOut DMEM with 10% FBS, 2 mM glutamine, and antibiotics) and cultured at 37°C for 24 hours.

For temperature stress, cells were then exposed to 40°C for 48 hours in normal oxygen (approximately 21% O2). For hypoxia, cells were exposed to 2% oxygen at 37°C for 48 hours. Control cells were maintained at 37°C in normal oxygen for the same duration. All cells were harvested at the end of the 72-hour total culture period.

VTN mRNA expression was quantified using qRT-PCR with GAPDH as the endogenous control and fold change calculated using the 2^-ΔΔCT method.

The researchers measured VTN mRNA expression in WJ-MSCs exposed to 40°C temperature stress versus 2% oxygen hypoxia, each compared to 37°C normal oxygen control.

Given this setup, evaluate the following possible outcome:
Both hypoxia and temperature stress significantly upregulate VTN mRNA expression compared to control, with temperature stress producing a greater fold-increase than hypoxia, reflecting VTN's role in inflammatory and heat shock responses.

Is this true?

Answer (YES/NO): NO